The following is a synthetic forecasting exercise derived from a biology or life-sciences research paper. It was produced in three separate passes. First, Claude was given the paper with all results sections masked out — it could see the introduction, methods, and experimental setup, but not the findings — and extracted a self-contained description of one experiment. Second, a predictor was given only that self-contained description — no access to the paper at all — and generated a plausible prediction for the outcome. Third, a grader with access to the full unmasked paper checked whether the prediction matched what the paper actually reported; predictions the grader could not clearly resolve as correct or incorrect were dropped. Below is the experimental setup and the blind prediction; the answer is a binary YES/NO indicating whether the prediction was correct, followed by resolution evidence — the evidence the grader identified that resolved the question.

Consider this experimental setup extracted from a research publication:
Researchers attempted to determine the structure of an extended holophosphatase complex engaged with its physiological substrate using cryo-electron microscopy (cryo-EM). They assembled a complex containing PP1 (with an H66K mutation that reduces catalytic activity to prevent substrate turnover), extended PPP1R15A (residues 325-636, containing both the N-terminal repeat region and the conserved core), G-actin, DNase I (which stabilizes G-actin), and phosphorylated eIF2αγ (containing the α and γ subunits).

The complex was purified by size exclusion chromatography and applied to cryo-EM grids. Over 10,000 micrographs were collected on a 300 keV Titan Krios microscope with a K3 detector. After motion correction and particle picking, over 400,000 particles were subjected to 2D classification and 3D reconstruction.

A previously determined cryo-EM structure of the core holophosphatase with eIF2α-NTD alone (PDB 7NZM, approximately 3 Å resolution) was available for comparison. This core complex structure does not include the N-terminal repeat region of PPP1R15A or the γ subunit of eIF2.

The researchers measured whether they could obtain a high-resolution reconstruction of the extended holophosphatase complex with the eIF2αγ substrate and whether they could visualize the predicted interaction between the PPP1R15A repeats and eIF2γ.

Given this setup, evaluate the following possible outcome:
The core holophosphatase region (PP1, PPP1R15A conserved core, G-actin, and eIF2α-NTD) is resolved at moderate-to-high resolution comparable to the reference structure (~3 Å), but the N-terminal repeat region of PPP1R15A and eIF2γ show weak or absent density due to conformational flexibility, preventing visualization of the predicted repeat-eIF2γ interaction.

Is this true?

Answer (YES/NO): NO